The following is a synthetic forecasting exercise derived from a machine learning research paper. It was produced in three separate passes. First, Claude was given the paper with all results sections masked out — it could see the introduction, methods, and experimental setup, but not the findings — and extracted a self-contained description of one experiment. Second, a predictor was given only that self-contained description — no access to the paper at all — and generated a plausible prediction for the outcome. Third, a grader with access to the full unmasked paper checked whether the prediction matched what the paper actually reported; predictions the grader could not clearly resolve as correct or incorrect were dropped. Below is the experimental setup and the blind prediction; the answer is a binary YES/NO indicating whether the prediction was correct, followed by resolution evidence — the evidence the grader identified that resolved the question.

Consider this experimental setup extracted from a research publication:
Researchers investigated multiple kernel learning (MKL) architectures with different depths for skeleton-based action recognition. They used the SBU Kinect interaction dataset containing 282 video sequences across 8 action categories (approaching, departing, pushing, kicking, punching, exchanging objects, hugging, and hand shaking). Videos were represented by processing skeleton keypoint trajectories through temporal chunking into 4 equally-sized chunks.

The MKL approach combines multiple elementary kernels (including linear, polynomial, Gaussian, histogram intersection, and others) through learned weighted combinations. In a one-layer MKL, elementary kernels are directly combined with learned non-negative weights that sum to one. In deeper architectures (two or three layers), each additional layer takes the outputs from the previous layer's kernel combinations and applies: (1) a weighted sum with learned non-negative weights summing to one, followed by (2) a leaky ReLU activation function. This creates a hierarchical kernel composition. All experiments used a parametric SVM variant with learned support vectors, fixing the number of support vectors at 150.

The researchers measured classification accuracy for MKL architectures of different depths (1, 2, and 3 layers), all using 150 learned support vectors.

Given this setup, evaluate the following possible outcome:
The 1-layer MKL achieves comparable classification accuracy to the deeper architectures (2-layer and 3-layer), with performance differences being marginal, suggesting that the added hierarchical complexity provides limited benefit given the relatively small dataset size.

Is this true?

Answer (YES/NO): NO